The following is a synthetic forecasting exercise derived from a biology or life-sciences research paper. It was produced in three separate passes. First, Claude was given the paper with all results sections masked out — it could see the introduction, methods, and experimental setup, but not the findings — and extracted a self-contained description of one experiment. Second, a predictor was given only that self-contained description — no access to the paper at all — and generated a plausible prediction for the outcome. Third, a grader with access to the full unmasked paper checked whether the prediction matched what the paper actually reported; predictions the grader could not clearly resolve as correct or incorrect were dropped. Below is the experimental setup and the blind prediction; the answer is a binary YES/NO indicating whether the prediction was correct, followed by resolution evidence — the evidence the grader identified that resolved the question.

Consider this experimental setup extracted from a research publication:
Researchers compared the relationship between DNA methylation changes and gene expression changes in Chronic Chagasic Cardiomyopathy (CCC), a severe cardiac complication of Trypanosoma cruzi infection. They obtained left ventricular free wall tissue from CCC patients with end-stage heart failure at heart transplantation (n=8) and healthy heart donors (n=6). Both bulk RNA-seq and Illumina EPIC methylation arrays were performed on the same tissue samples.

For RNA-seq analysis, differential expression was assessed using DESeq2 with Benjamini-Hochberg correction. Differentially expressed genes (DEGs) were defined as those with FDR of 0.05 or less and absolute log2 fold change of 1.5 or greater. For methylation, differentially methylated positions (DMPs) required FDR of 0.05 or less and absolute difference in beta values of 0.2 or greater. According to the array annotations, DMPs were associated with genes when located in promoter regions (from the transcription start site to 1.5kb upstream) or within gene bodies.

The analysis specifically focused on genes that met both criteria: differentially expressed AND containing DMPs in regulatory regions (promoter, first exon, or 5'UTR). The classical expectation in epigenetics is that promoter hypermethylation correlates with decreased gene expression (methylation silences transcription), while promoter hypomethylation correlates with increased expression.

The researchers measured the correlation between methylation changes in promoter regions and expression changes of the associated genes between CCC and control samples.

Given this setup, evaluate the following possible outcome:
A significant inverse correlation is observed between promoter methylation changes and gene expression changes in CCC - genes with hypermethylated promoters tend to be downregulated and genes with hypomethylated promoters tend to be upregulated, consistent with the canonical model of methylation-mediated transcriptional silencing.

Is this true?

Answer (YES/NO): NO